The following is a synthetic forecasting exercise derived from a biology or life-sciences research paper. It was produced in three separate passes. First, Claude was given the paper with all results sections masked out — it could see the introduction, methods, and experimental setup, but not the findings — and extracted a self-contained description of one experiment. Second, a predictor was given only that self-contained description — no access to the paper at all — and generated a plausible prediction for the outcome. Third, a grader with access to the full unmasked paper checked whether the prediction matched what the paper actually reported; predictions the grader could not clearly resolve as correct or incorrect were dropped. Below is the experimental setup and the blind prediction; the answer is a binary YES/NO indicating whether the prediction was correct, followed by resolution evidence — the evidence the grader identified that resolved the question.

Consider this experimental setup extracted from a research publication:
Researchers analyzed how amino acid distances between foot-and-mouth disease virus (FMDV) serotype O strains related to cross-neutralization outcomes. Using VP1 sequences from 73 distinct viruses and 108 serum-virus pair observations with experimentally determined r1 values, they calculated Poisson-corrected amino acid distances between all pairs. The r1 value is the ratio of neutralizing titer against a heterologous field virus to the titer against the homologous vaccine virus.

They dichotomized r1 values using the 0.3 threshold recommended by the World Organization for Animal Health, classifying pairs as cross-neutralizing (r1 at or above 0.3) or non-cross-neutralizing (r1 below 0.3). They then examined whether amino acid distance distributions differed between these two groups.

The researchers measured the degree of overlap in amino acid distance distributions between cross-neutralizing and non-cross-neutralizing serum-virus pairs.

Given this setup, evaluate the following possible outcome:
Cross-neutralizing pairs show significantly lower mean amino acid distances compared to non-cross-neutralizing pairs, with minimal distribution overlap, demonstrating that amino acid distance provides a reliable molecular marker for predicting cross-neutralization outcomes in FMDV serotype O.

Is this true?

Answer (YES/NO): NO